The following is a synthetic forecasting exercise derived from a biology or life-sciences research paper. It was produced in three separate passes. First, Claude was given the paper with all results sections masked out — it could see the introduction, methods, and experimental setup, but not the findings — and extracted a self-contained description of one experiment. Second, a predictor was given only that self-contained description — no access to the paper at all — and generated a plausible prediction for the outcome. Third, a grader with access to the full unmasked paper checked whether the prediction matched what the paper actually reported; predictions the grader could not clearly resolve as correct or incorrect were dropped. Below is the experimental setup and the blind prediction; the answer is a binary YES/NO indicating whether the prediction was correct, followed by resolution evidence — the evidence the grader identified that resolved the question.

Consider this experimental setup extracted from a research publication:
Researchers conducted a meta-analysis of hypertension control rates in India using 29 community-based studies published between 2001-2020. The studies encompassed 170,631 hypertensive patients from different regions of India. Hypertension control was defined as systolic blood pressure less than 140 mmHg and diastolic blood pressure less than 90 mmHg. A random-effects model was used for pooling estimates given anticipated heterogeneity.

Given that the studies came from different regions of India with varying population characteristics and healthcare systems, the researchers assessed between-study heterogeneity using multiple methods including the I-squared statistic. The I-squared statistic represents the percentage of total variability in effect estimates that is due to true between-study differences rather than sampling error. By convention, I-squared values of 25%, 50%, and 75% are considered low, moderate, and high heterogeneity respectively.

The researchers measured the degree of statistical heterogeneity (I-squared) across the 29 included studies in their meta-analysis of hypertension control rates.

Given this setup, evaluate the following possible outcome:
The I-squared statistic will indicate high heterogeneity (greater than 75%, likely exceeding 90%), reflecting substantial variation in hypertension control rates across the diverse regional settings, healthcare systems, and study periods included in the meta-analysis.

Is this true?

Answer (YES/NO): YES